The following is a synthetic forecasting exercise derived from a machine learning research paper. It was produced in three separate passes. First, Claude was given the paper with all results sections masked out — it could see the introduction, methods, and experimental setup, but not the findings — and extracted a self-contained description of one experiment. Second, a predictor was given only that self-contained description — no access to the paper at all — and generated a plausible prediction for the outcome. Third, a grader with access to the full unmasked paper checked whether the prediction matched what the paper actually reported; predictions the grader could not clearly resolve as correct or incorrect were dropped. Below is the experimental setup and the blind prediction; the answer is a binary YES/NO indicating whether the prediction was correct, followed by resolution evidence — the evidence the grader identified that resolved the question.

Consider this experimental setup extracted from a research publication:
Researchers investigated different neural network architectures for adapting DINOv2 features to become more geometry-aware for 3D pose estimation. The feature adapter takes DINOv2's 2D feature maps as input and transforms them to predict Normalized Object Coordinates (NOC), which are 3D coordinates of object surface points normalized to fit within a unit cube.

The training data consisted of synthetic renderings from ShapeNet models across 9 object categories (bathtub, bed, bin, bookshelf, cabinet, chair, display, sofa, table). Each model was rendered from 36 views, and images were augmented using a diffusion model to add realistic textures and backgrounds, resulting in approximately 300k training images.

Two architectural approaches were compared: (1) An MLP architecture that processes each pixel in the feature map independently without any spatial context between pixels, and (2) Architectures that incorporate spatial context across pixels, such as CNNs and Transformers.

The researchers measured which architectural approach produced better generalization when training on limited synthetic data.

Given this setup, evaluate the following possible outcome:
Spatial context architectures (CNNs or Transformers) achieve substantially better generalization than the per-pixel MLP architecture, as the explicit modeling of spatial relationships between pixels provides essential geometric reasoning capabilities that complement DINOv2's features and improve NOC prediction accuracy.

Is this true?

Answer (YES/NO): NO